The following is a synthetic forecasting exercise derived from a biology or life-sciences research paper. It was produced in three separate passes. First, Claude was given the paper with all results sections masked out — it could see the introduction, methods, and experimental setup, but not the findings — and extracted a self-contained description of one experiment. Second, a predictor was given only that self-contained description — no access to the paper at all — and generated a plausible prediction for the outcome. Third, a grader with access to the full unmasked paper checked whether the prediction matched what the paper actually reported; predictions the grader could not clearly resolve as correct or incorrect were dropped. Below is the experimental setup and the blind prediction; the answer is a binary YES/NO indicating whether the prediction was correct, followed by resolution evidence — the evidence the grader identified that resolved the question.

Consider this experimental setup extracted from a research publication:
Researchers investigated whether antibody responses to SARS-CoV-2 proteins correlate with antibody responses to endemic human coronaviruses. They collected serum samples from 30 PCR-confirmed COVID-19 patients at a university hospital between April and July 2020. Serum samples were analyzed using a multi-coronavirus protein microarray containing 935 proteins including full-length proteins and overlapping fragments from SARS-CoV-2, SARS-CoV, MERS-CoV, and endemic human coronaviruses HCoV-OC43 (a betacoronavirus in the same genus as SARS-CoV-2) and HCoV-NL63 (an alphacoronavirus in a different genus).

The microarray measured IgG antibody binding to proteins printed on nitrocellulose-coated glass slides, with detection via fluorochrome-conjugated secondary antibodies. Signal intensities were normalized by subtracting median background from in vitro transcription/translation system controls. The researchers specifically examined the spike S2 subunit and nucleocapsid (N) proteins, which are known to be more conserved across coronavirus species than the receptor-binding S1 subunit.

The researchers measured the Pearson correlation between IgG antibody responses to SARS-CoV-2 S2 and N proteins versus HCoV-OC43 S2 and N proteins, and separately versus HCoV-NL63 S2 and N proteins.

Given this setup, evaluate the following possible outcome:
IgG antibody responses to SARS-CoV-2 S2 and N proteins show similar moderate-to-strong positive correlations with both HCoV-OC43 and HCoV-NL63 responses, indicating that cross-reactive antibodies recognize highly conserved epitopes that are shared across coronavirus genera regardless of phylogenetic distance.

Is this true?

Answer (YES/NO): NO